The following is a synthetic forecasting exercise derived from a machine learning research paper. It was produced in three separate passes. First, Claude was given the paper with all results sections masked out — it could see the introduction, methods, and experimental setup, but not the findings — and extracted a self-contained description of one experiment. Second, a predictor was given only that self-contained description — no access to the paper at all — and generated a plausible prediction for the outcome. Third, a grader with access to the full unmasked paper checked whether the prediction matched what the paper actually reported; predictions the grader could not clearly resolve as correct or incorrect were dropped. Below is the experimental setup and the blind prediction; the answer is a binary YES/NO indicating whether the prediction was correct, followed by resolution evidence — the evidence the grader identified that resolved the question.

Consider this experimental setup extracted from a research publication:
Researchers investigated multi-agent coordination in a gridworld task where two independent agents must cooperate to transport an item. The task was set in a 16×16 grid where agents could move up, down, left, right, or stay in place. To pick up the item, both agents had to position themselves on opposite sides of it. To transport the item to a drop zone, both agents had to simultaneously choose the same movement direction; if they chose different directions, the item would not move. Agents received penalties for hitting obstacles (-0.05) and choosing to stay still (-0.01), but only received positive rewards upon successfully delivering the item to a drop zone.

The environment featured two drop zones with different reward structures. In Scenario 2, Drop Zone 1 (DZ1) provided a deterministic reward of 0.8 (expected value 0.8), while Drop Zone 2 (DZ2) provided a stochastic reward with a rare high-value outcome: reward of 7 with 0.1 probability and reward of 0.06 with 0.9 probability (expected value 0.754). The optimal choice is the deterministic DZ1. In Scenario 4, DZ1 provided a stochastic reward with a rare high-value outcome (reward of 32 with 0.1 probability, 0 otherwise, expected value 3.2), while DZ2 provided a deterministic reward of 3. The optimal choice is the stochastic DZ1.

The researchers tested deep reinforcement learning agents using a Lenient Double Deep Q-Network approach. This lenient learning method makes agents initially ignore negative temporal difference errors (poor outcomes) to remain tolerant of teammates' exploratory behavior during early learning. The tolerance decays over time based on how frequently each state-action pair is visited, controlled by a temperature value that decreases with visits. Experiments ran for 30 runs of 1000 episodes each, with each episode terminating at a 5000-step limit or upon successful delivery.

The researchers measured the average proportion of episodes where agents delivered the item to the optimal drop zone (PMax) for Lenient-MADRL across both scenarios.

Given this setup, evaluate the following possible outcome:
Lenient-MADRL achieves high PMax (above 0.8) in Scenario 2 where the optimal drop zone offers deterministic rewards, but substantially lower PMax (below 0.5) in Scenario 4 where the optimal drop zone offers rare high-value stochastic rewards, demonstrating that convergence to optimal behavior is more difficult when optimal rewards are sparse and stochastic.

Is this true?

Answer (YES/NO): NO